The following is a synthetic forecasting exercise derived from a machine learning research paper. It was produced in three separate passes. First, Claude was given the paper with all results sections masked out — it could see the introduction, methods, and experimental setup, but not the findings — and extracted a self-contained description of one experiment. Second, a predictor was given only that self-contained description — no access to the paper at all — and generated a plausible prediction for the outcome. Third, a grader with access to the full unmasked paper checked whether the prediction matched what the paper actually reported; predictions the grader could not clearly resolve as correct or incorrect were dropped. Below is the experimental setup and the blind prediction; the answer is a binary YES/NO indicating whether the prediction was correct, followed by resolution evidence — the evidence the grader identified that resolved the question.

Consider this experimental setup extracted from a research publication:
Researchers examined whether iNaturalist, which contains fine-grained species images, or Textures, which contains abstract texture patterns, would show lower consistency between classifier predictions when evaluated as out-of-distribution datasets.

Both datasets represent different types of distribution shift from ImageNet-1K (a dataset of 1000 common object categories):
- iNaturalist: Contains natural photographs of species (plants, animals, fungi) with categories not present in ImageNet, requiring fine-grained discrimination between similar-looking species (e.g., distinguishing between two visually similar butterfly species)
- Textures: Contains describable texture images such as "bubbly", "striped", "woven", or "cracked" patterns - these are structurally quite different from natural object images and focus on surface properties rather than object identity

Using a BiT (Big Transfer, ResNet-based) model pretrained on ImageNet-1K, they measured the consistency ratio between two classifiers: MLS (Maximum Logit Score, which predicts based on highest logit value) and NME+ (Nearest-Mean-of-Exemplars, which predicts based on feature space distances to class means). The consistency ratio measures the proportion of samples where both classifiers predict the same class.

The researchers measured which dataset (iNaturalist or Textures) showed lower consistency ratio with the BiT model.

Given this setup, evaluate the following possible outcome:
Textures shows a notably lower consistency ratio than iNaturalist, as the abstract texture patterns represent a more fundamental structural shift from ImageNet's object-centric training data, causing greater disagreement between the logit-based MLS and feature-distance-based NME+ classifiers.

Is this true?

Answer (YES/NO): NO